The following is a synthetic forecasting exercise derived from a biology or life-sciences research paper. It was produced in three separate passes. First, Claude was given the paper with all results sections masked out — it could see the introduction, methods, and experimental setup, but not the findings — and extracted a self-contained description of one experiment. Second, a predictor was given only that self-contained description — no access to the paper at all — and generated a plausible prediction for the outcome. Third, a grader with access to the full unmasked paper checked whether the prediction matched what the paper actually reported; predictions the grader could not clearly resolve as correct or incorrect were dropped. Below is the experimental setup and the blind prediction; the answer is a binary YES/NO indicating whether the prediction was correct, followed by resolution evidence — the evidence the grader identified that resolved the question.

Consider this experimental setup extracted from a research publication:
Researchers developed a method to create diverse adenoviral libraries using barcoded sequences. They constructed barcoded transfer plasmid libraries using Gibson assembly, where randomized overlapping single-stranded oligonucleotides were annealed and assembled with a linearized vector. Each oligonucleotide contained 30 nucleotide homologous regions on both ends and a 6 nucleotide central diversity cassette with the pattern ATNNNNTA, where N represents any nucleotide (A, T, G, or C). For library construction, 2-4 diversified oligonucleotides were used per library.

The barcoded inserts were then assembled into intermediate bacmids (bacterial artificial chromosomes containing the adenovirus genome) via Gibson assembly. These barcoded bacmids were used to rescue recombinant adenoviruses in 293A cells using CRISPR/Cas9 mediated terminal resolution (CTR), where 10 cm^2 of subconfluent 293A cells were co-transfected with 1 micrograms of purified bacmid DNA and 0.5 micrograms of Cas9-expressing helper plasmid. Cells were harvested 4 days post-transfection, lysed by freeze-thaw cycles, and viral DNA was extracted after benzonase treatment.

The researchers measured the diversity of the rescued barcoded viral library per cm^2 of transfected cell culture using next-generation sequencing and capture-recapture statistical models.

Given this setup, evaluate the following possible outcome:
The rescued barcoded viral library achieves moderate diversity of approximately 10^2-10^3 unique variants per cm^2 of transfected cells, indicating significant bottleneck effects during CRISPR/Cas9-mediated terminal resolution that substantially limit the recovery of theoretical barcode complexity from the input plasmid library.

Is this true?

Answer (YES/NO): NO